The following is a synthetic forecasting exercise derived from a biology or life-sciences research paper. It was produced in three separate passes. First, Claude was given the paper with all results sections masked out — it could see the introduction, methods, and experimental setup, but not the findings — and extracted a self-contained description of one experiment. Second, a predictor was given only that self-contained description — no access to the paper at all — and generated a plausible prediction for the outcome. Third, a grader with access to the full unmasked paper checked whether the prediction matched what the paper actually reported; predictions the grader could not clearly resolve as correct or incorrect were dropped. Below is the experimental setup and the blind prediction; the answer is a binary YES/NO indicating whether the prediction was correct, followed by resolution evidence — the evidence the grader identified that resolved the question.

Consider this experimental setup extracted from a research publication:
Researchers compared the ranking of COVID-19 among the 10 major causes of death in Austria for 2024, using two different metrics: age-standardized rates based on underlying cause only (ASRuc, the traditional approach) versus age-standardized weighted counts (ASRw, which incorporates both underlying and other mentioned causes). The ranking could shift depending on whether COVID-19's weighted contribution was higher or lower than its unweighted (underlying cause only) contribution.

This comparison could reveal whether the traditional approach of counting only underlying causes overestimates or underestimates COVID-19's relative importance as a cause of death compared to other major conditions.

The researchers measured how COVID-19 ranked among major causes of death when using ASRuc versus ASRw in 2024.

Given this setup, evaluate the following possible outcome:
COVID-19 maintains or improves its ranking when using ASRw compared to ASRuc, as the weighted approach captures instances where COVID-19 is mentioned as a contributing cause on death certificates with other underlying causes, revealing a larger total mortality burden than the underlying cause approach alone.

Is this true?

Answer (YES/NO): NO